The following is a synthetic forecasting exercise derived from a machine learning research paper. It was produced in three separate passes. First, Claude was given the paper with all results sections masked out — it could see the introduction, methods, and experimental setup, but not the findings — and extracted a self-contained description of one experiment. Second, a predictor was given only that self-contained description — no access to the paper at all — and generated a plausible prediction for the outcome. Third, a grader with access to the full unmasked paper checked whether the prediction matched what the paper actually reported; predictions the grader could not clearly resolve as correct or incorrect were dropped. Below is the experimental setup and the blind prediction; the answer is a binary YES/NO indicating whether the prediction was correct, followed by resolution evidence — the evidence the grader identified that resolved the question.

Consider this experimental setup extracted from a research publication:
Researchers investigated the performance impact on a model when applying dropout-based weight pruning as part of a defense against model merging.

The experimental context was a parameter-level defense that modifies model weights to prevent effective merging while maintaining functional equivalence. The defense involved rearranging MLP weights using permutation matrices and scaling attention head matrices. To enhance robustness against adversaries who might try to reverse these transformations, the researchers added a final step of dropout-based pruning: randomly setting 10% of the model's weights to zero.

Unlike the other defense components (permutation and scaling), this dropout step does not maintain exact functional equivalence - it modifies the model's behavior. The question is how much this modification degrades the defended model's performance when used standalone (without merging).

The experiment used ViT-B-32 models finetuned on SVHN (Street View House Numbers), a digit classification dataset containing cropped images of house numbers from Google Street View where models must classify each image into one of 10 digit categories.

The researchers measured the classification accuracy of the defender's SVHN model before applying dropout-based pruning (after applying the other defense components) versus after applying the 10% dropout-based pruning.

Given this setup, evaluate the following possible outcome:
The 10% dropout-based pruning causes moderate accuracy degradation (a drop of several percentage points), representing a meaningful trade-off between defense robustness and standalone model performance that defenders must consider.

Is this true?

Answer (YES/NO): NO